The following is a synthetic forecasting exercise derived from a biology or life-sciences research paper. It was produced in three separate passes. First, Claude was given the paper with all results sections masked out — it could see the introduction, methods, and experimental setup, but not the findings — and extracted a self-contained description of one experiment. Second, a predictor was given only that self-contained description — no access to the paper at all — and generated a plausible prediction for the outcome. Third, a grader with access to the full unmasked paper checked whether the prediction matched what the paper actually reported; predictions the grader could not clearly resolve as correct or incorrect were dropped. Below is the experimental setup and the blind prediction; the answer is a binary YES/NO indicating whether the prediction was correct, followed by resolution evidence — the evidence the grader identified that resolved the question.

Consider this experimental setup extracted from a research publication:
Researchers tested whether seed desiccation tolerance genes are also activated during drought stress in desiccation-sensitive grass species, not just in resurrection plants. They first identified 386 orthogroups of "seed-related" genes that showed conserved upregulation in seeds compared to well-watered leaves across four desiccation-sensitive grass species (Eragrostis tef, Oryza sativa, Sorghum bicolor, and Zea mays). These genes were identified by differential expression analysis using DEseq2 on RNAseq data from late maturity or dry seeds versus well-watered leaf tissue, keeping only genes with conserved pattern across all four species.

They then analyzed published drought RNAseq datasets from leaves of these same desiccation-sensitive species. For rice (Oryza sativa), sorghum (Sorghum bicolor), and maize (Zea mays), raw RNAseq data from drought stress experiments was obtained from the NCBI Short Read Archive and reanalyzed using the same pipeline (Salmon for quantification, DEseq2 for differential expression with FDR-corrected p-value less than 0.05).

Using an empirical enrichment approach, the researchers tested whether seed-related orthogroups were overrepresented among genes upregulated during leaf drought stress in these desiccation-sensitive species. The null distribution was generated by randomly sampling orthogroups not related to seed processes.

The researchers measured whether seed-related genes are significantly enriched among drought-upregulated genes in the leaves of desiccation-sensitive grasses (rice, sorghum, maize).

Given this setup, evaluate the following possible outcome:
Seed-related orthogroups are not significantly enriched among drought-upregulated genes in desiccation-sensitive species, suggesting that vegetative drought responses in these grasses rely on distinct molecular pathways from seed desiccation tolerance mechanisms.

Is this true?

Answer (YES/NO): NO